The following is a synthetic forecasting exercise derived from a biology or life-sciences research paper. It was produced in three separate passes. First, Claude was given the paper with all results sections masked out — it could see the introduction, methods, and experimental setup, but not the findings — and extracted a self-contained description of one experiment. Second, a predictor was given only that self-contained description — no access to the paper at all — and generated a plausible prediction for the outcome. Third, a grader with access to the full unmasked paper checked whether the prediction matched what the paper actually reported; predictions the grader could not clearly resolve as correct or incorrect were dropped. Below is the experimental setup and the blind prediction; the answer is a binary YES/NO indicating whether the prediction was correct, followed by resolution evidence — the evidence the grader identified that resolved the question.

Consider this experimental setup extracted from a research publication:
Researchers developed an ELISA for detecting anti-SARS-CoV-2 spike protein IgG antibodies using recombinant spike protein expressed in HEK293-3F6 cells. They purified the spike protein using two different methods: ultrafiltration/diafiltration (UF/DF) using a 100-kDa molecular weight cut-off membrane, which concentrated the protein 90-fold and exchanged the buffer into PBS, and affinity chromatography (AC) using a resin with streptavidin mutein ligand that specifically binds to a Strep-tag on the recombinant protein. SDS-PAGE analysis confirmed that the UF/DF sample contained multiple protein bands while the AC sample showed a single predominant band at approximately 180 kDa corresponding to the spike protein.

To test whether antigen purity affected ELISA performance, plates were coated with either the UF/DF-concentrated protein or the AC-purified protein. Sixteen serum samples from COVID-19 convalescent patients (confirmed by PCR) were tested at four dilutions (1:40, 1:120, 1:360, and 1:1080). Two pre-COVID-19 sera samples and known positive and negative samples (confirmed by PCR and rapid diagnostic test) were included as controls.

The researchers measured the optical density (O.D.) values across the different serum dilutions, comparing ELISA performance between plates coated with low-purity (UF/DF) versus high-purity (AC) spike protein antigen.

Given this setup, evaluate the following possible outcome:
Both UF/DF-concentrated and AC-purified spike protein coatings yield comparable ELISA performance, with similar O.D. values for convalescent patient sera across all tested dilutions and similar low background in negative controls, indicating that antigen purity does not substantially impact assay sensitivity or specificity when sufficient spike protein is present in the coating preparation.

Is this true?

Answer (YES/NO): NO